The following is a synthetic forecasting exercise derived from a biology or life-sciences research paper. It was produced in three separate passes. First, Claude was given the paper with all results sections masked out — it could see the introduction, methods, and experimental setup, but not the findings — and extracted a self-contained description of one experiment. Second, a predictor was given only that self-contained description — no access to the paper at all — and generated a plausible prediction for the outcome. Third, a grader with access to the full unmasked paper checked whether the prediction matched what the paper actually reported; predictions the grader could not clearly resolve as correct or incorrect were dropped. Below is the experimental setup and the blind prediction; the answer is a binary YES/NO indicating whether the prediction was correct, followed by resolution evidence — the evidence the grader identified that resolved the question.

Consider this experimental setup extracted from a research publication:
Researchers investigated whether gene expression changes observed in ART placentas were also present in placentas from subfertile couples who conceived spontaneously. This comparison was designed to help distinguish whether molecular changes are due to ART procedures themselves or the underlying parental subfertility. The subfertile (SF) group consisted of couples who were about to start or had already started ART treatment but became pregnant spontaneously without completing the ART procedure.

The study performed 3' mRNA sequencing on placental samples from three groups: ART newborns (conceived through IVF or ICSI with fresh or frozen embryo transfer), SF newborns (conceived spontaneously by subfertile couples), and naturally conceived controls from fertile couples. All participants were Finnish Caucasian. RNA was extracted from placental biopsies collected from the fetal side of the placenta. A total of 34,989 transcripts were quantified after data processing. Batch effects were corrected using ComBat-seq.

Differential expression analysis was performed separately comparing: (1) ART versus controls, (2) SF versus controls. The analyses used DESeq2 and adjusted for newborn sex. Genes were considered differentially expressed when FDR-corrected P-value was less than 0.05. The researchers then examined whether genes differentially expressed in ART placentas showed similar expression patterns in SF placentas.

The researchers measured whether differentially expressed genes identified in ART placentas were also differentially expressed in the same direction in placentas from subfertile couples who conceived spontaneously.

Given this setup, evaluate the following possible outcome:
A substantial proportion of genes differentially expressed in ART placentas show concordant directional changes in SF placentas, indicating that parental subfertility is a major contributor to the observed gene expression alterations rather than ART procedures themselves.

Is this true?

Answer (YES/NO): NO